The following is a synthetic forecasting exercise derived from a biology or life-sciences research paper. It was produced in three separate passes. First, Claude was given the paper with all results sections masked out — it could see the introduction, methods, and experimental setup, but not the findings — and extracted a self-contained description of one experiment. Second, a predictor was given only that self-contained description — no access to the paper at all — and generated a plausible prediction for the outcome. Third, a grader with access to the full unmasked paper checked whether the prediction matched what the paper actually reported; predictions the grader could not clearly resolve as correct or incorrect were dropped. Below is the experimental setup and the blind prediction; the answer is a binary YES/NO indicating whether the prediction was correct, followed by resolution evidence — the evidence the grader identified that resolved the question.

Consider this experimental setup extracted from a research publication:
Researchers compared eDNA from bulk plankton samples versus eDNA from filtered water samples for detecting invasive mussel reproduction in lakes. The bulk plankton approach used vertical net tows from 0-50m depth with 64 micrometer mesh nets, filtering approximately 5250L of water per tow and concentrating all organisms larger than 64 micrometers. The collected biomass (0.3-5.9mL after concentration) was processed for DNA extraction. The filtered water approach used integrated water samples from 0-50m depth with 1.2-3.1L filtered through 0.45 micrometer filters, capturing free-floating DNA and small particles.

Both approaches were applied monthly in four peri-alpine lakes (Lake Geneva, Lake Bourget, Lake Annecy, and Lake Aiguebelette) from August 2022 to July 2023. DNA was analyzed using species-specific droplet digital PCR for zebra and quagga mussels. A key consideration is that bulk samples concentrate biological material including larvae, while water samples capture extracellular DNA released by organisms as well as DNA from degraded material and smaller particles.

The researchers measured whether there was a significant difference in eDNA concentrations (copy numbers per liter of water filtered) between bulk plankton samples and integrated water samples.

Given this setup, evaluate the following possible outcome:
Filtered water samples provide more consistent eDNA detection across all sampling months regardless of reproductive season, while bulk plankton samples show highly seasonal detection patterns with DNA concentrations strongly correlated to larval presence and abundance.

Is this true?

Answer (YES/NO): NO